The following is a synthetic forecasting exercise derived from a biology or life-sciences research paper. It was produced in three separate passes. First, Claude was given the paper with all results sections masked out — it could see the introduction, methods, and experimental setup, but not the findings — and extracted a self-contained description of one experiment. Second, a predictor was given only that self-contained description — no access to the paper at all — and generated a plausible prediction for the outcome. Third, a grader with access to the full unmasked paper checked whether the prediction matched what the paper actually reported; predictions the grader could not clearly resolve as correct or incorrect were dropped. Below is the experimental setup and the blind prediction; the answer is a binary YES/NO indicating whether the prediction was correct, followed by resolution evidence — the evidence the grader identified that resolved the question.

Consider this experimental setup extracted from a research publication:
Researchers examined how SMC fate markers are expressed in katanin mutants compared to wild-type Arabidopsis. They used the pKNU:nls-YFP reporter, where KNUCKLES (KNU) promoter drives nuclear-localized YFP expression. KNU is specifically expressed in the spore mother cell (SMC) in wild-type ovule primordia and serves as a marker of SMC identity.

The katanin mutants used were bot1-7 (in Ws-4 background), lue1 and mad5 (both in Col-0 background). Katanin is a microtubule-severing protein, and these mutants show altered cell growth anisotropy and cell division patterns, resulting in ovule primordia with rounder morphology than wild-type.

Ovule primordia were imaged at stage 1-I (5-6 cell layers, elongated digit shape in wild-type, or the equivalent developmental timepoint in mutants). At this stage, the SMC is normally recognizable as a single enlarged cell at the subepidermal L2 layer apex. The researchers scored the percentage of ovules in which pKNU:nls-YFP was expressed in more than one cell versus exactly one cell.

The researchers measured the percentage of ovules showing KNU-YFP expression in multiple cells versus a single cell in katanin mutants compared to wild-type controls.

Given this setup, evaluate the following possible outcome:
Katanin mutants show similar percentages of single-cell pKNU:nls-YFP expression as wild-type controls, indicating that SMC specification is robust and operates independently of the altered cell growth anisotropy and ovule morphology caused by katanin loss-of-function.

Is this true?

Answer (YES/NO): NO